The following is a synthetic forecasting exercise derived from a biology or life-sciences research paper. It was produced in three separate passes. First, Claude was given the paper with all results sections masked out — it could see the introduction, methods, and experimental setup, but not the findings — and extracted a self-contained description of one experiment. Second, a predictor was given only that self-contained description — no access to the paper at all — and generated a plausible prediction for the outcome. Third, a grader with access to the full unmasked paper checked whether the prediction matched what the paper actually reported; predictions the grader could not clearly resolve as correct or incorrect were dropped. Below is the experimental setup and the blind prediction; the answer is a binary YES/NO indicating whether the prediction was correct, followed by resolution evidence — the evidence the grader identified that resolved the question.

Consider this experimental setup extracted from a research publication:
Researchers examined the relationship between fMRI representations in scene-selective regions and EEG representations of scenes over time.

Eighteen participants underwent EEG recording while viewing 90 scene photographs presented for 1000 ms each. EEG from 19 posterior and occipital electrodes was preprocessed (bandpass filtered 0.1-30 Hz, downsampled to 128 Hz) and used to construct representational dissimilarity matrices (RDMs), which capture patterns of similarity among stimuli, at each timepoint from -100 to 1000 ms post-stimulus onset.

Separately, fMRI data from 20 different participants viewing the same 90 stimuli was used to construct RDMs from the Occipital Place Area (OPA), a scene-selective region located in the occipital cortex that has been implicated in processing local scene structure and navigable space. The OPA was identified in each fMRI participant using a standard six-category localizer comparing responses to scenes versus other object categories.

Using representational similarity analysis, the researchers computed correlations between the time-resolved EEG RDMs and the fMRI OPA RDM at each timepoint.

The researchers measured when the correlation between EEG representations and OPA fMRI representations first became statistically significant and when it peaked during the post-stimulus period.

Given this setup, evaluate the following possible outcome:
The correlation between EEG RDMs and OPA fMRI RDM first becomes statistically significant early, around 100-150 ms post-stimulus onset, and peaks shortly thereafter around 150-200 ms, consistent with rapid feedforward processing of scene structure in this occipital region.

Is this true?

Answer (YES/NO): NO